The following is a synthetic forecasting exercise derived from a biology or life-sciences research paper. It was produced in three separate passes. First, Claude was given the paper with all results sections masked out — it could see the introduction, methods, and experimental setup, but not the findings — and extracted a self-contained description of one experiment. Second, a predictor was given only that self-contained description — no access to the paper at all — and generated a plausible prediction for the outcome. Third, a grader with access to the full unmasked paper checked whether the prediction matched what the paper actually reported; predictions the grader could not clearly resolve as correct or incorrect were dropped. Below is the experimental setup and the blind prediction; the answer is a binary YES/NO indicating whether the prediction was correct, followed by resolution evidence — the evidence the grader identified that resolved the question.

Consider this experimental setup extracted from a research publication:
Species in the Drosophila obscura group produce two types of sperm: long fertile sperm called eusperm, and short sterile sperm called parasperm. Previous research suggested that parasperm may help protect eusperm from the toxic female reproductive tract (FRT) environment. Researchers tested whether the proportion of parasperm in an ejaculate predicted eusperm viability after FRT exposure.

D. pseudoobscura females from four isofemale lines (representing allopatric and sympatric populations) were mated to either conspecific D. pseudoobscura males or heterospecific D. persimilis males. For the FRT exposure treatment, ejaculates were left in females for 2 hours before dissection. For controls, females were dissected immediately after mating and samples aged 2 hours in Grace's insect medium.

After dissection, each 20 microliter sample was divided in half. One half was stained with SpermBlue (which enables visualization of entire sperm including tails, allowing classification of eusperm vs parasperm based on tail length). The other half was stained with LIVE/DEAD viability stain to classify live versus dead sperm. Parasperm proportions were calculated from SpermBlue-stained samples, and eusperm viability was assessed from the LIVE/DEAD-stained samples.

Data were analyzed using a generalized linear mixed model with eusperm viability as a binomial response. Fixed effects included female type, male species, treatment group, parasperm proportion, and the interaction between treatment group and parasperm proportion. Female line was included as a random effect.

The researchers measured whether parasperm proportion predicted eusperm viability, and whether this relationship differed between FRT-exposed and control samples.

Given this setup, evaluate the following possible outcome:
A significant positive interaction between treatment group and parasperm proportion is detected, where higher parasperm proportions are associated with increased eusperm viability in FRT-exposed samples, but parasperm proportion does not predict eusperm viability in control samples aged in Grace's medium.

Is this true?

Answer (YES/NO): YES